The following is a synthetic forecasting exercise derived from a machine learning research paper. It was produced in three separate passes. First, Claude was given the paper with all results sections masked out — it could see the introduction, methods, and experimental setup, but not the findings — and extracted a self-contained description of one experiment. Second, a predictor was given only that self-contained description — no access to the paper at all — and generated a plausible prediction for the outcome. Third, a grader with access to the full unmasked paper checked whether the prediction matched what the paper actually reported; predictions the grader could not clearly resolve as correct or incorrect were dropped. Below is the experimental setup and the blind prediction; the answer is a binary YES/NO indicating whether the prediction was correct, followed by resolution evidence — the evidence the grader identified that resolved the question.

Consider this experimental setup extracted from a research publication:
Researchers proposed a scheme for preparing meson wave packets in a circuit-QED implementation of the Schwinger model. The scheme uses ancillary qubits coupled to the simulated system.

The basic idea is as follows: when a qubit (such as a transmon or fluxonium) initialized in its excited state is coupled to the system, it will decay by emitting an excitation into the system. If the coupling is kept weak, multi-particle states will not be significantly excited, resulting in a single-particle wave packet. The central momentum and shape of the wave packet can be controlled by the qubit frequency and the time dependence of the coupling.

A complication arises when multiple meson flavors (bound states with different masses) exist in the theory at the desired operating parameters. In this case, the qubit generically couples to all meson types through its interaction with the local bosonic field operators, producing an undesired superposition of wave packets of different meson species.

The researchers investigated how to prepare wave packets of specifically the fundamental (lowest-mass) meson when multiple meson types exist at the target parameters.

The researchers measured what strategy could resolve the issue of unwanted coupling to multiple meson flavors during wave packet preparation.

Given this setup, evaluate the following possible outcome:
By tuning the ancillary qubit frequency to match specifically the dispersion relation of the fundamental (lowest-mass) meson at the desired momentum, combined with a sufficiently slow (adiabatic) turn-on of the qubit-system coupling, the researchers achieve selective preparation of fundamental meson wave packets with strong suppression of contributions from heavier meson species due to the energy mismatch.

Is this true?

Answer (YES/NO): NO